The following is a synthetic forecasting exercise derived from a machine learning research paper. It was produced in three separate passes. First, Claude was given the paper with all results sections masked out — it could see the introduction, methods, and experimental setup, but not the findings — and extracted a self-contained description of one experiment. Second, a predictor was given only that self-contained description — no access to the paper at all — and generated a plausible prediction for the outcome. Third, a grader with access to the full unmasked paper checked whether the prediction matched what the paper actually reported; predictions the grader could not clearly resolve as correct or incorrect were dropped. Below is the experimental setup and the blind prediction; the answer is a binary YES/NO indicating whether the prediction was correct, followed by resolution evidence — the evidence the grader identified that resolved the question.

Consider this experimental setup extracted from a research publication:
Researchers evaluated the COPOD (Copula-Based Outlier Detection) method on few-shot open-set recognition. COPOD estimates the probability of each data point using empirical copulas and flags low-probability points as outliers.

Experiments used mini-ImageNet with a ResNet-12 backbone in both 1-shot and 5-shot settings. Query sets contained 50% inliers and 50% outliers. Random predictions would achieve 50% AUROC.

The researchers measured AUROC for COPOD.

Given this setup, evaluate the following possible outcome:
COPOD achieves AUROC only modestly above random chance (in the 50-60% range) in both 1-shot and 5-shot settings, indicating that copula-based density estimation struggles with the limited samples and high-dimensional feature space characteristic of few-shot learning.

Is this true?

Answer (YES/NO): YES